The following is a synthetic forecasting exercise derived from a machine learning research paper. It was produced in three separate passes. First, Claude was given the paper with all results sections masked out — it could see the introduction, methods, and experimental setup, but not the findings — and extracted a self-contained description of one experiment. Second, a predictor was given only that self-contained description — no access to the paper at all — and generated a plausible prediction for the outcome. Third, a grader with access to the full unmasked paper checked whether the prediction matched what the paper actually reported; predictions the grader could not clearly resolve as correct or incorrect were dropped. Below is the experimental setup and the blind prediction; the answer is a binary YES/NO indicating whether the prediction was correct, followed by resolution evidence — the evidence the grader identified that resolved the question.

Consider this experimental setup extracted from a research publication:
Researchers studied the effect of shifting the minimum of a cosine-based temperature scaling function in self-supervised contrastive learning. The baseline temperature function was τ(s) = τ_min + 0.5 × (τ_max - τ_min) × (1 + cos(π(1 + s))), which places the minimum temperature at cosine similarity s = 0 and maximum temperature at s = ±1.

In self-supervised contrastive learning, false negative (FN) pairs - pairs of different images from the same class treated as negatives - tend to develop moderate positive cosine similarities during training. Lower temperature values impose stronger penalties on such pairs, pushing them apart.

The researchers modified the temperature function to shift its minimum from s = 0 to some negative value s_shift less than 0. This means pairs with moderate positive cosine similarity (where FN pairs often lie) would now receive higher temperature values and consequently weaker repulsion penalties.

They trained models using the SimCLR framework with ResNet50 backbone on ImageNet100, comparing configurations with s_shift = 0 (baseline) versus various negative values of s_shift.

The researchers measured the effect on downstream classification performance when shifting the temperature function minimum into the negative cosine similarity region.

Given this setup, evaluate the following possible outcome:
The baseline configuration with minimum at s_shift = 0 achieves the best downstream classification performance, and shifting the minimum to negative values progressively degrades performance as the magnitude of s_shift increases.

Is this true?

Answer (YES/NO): NO